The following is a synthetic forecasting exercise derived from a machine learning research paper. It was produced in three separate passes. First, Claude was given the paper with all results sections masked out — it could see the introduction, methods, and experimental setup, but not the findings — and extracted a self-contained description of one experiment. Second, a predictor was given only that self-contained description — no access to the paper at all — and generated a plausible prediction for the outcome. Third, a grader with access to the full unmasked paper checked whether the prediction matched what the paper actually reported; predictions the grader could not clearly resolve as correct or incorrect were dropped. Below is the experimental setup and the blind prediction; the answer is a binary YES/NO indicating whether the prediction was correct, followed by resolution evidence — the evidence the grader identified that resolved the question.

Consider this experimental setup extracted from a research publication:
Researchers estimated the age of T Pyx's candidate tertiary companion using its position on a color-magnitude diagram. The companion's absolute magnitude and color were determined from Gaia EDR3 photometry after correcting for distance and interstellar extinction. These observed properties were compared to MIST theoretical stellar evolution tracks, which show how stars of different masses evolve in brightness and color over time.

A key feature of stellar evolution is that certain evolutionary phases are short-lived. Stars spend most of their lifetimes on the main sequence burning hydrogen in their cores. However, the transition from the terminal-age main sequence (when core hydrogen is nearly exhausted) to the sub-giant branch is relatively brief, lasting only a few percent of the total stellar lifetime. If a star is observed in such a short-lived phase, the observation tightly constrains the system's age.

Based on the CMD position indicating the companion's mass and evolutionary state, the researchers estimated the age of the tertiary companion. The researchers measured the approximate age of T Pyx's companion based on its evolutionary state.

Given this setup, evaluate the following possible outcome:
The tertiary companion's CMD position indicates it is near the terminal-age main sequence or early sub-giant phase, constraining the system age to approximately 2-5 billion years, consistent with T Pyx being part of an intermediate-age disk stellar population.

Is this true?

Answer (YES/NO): YES